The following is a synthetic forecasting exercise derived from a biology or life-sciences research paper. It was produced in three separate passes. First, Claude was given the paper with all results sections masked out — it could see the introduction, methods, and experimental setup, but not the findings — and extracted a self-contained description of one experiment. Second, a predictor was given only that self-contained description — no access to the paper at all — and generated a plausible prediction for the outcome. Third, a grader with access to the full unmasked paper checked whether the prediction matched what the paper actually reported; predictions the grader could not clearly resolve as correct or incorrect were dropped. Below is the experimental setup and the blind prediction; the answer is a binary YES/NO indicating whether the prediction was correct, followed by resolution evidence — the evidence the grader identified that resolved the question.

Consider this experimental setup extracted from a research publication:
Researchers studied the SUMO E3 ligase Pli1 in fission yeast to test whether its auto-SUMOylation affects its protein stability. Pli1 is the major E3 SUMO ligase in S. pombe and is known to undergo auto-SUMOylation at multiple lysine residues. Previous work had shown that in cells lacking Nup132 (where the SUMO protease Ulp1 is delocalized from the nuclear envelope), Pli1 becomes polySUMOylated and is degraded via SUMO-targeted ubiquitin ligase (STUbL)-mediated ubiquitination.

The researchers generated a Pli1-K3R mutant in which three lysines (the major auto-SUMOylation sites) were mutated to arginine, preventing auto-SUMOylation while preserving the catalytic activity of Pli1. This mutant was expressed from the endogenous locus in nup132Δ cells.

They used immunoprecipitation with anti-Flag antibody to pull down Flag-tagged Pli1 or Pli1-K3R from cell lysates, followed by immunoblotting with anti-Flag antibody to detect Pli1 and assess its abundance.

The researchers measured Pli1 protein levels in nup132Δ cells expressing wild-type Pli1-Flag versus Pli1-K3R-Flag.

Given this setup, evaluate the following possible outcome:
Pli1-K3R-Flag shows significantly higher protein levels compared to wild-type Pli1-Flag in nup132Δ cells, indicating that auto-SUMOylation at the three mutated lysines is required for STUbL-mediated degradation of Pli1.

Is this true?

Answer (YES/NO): YES